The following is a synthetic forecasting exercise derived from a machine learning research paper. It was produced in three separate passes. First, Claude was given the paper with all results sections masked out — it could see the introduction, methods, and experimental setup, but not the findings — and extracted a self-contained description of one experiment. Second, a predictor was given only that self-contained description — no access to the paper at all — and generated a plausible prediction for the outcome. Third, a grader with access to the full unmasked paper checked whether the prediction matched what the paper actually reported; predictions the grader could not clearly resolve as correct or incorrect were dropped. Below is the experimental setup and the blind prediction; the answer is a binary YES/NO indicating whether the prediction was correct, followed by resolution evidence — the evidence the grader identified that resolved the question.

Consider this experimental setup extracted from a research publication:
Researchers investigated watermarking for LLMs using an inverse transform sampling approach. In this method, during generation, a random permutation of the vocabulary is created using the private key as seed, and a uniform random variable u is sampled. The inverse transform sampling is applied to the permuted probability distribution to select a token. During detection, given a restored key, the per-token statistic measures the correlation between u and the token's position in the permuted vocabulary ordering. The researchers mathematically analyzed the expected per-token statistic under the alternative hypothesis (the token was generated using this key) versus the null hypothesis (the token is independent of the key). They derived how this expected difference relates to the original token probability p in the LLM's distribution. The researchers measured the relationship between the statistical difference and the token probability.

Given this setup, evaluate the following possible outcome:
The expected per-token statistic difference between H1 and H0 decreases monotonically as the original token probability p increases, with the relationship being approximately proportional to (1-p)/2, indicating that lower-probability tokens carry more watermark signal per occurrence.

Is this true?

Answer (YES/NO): YES